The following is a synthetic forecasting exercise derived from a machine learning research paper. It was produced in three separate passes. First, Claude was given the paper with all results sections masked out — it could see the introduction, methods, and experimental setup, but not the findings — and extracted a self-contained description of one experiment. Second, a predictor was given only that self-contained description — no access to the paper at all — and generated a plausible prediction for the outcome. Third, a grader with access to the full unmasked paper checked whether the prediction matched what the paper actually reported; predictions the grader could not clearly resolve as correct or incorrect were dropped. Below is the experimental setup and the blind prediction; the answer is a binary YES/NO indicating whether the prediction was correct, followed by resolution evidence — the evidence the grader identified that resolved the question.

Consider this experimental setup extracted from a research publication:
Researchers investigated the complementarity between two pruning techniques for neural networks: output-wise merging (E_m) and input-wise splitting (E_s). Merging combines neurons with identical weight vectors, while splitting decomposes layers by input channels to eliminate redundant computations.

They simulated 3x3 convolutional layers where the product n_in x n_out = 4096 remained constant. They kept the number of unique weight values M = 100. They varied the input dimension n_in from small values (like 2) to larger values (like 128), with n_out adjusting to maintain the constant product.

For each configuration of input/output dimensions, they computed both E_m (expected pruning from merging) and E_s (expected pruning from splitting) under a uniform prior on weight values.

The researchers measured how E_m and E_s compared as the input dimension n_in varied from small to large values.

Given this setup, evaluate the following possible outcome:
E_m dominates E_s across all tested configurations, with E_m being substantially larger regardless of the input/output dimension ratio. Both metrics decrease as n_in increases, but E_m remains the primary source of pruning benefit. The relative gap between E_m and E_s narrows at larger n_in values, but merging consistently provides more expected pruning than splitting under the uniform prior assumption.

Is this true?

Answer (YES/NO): NO